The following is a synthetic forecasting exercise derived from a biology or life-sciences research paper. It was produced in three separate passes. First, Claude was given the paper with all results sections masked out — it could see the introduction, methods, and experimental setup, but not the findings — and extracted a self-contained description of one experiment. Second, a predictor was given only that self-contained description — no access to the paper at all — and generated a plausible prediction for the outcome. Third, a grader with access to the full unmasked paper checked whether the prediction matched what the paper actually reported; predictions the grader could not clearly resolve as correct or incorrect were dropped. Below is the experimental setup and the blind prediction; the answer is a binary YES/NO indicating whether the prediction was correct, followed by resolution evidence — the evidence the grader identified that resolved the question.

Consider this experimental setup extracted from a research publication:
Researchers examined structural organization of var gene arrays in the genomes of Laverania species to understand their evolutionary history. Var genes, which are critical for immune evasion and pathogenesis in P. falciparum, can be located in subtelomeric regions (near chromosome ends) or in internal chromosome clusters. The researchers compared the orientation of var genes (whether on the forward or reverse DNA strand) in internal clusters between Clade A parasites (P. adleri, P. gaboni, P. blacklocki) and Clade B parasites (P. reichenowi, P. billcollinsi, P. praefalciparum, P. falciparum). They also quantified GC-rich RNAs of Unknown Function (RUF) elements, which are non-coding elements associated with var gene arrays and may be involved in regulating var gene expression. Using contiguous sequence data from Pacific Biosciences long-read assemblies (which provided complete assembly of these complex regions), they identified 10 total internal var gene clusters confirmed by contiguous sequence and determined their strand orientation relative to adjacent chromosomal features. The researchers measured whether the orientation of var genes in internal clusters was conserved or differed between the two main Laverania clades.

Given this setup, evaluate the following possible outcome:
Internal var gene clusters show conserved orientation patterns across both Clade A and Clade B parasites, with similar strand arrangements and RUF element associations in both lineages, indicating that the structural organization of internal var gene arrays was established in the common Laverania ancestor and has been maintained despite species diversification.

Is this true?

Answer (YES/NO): NO